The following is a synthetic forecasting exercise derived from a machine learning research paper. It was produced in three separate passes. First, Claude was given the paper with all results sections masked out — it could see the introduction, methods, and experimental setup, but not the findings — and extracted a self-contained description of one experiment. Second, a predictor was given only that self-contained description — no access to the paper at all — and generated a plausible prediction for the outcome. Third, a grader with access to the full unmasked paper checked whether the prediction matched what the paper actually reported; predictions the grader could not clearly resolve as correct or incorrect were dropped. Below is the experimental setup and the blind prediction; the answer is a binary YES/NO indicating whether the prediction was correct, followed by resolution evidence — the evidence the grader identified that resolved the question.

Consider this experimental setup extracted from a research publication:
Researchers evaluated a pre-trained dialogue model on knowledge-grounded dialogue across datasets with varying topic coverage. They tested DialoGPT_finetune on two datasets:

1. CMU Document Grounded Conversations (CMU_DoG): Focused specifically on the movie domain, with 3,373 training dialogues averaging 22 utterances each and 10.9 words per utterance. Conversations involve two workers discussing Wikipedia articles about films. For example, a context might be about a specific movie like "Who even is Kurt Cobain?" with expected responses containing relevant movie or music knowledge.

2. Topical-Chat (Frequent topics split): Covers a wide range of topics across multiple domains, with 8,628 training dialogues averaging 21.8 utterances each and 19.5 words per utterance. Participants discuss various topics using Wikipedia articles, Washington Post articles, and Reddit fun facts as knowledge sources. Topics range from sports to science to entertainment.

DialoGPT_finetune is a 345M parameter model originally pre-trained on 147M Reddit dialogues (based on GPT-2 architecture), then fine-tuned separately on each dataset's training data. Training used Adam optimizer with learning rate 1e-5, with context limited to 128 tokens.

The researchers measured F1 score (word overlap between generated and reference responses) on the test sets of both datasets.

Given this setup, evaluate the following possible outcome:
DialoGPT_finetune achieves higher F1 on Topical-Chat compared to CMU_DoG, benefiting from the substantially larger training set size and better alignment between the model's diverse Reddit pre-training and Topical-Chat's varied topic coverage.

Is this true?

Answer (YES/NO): YES